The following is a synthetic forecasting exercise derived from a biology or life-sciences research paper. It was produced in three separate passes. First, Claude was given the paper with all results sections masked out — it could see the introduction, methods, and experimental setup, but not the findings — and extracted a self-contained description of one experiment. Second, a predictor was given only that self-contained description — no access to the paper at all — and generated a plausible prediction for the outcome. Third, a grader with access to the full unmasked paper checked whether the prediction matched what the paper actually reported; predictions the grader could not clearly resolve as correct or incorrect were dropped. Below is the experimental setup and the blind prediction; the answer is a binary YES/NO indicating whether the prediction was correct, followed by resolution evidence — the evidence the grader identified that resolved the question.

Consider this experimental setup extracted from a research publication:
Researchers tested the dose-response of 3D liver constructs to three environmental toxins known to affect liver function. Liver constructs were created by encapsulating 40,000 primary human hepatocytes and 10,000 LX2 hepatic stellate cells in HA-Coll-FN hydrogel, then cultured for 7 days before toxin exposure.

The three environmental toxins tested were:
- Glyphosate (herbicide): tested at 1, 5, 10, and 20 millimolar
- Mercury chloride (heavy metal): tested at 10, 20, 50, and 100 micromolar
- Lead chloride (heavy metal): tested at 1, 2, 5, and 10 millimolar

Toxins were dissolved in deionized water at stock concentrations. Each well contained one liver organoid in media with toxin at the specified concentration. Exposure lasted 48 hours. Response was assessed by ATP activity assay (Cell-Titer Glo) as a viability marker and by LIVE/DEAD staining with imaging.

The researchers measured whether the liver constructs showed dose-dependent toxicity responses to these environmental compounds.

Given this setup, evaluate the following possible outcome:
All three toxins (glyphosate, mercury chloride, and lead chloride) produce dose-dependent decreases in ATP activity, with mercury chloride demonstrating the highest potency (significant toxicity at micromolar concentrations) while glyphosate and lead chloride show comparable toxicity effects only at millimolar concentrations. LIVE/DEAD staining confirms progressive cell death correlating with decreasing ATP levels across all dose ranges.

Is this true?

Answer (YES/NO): YES